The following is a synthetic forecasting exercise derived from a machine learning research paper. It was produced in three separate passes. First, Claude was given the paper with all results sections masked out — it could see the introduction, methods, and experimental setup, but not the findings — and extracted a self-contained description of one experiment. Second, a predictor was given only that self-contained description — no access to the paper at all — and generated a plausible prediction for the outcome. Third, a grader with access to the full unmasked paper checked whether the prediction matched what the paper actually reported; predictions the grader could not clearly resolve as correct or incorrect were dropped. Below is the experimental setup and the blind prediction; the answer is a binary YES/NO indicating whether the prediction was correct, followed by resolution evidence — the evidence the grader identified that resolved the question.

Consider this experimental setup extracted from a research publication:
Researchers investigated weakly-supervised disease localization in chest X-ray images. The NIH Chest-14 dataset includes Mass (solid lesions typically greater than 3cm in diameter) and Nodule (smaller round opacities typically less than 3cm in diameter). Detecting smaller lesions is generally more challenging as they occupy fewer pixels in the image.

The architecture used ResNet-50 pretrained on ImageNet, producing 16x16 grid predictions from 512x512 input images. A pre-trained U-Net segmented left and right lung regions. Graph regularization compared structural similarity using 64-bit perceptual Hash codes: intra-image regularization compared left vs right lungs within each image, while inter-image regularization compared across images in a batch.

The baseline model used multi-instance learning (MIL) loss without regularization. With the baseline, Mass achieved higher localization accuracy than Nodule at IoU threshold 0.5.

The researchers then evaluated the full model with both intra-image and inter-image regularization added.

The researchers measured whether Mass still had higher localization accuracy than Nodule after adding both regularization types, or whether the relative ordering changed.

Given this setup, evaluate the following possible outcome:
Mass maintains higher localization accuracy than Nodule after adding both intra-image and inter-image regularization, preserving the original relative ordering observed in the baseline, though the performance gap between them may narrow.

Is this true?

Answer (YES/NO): YES